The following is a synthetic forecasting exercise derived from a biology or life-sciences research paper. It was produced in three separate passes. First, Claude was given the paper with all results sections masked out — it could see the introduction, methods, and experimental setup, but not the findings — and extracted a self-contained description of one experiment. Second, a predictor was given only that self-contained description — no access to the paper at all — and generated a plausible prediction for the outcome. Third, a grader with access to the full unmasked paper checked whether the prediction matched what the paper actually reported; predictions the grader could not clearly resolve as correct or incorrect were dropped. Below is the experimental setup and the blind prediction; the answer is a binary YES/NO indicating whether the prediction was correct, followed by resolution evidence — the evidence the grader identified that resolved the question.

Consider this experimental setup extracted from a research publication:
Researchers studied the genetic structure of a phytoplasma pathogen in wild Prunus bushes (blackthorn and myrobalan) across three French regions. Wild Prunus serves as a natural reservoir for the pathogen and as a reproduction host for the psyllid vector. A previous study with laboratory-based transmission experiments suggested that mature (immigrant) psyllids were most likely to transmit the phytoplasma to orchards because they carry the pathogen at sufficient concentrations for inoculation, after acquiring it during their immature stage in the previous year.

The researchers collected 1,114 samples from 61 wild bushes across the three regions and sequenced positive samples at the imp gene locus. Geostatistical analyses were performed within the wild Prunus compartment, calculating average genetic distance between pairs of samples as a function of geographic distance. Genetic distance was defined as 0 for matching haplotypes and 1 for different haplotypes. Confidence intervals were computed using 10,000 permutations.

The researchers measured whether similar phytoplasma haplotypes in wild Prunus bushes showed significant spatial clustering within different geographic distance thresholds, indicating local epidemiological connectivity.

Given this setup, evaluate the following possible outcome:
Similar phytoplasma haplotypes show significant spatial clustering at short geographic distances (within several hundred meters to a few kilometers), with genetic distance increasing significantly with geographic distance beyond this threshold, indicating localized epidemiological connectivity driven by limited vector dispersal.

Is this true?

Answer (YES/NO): NO